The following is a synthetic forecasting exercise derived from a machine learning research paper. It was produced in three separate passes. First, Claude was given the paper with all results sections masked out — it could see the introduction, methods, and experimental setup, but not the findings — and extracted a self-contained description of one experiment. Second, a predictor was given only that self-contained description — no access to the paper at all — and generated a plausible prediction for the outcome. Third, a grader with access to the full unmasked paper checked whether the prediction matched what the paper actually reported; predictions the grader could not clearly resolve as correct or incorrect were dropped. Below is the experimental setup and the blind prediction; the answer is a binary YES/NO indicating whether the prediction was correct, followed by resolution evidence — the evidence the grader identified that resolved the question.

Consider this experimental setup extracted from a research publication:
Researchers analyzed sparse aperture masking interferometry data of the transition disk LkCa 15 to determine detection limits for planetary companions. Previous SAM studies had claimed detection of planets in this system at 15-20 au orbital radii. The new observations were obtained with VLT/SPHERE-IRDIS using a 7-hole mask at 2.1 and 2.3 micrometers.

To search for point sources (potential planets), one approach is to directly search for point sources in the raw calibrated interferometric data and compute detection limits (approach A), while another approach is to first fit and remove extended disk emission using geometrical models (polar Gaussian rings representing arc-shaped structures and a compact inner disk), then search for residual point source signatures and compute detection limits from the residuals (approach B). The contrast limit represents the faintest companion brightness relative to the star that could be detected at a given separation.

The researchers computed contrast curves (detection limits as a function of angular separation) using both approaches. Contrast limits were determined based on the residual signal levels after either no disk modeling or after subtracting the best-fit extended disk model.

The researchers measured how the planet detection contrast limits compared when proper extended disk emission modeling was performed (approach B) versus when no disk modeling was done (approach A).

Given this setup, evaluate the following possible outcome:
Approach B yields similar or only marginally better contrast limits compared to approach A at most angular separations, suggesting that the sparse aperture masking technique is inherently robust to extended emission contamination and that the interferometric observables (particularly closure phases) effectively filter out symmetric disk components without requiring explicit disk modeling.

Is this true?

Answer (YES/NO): NO